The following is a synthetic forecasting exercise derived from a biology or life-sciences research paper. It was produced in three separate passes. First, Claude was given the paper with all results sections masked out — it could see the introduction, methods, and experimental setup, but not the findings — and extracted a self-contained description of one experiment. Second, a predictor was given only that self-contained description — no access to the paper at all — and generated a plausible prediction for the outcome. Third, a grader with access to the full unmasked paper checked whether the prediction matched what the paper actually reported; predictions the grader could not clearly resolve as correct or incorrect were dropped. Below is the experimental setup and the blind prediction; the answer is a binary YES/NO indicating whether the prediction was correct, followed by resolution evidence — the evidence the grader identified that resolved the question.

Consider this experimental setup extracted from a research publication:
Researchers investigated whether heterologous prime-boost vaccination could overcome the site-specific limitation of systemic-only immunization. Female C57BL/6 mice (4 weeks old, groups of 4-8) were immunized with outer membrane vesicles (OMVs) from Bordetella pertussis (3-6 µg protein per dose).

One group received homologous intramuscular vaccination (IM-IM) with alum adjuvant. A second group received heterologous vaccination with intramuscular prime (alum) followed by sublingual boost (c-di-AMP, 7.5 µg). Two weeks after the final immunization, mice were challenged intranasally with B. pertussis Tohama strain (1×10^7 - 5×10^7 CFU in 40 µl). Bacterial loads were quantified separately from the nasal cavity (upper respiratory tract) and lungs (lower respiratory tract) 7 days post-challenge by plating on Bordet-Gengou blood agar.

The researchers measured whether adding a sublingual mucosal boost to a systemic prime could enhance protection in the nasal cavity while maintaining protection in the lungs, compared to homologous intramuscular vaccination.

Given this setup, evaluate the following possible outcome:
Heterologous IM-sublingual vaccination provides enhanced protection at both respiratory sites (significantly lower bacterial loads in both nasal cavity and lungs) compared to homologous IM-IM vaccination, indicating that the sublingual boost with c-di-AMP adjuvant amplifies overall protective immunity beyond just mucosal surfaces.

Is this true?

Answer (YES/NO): NO